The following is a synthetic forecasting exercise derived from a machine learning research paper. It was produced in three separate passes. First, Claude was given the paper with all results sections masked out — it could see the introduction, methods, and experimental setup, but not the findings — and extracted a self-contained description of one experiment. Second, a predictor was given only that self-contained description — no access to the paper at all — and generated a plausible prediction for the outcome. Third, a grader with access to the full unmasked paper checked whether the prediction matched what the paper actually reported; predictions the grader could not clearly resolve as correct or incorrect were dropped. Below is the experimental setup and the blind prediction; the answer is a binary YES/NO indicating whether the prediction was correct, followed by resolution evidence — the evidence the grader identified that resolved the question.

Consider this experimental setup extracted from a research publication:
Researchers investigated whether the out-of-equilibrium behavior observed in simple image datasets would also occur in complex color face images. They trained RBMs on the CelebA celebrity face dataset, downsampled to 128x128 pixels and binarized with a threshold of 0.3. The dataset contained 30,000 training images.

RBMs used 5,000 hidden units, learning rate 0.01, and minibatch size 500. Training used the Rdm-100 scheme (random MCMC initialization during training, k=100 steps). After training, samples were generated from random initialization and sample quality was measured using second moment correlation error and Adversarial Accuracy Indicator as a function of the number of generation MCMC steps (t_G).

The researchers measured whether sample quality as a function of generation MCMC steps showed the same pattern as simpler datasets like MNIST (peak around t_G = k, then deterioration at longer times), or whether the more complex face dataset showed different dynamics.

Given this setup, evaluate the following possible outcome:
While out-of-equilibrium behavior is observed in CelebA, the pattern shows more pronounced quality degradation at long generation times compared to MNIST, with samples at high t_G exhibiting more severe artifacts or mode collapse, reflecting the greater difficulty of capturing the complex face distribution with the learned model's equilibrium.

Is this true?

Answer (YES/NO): NO